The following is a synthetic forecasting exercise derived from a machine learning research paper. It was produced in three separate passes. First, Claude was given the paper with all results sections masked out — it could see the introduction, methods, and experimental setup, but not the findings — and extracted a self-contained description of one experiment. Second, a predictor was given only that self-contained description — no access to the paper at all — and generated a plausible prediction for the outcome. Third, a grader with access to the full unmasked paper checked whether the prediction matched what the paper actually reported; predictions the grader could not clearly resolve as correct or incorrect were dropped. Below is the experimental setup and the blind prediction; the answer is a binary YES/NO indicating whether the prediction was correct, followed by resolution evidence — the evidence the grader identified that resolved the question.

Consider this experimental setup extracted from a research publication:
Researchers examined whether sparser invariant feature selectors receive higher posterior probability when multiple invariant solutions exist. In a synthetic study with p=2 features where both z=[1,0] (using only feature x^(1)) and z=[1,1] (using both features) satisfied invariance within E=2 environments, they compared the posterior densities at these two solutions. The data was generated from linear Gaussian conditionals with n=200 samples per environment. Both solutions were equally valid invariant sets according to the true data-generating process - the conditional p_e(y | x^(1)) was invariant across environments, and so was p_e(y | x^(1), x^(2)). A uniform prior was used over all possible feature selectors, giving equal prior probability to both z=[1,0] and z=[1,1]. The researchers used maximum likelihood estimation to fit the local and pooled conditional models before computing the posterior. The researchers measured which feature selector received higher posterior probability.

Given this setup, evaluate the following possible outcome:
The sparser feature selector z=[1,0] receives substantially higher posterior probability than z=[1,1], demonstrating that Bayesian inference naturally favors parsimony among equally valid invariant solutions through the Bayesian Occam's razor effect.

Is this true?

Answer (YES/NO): NO